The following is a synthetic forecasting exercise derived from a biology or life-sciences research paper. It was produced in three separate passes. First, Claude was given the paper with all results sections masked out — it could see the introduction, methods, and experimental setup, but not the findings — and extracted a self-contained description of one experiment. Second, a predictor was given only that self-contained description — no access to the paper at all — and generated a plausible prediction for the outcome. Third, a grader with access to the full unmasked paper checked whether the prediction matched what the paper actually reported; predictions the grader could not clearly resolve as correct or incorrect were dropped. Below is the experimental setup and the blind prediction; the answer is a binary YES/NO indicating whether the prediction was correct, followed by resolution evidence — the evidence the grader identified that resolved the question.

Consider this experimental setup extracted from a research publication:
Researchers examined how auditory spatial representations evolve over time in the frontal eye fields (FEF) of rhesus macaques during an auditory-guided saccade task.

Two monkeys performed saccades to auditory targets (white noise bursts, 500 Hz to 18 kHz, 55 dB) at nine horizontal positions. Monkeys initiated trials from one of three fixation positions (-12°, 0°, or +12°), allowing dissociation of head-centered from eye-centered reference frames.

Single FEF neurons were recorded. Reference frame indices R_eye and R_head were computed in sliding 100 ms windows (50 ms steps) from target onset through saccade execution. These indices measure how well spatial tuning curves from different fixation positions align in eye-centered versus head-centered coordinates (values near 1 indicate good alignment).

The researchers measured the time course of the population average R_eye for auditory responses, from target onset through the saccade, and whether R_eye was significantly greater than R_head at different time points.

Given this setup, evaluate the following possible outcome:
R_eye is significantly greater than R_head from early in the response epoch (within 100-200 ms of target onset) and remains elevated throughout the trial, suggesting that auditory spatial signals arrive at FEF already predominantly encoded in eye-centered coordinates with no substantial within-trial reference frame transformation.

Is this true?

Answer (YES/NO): NO